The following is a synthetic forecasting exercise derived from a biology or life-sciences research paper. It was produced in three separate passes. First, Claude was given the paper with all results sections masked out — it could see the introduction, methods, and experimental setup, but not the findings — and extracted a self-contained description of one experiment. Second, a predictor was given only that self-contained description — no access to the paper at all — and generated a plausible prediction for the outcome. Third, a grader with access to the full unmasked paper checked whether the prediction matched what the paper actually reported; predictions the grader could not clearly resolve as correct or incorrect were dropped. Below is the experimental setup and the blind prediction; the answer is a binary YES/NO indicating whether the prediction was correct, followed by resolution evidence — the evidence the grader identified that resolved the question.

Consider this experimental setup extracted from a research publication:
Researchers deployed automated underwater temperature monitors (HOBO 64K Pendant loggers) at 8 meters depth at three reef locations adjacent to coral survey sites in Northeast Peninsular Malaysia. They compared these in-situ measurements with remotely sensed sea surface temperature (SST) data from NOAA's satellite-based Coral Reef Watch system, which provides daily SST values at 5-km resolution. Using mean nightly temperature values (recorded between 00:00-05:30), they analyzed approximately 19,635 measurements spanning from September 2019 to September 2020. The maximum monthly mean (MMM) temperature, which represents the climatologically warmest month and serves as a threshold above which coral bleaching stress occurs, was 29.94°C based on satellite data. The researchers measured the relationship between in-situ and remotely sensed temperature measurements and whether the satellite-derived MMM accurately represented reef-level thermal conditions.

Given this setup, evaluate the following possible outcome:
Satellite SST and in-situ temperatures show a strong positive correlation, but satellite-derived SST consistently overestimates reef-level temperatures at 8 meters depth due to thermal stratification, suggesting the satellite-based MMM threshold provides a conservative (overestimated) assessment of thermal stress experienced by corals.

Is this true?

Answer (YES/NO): NO